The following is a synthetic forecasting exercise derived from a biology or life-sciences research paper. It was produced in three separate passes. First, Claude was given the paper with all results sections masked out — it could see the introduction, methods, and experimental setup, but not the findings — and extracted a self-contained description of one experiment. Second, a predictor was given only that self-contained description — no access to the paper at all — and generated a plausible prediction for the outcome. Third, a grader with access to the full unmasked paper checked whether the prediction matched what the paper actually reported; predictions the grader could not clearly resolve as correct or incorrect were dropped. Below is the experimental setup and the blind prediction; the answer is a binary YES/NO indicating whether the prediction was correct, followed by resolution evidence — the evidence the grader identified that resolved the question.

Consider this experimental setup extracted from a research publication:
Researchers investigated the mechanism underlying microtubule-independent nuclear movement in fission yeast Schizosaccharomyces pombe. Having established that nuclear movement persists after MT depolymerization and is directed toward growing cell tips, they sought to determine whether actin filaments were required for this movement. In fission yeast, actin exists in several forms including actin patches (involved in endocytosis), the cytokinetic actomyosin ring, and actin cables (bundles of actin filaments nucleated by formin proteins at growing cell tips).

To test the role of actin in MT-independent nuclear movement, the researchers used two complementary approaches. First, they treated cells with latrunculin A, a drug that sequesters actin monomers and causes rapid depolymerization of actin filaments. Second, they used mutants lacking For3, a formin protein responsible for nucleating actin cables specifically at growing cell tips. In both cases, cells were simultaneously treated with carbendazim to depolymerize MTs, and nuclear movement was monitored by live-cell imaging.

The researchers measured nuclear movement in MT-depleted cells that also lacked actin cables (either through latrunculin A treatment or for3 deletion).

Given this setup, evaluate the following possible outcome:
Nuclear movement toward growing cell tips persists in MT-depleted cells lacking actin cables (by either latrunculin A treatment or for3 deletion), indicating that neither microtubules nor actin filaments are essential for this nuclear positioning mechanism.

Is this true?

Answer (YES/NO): NO